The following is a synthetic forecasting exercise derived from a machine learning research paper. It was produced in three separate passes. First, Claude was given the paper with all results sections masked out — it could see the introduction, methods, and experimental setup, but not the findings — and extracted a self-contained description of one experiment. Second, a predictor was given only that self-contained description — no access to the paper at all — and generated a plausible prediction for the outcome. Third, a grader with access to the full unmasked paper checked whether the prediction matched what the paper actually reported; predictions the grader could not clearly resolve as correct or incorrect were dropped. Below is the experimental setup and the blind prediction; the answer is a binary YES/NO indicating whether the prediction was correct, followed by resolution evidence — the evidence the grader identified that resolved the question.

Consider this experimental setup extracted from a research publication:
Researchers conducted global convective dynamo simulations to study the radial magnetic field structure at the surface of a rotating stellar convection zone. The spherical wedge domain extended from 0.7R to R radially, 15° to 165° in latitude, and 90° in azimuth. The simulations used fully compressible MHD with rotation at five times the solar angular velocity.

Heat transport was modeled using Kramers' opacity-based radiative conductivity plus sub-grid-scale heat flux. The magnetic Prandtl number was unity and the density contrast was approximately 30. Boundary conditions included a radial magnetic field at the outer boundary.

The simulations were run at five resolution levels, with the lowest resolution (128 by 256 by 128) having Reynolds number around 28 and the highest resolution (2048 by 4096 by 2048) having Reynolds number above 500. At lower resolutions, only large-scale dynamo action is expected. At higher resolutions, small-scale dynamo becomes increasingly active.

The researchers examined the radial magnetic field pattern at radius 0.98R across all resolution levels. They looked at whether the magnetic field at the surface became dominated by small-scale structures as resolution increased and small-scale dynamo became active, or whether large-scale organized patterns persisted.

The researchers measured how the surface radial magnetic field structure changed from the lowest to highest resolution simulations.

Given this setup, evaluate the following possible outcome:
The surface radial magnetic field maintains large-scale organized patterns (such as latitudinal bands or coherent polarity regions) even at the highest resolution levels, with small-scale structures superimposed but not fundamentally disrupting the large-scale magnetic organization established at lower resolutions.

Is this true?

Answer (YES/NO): NO